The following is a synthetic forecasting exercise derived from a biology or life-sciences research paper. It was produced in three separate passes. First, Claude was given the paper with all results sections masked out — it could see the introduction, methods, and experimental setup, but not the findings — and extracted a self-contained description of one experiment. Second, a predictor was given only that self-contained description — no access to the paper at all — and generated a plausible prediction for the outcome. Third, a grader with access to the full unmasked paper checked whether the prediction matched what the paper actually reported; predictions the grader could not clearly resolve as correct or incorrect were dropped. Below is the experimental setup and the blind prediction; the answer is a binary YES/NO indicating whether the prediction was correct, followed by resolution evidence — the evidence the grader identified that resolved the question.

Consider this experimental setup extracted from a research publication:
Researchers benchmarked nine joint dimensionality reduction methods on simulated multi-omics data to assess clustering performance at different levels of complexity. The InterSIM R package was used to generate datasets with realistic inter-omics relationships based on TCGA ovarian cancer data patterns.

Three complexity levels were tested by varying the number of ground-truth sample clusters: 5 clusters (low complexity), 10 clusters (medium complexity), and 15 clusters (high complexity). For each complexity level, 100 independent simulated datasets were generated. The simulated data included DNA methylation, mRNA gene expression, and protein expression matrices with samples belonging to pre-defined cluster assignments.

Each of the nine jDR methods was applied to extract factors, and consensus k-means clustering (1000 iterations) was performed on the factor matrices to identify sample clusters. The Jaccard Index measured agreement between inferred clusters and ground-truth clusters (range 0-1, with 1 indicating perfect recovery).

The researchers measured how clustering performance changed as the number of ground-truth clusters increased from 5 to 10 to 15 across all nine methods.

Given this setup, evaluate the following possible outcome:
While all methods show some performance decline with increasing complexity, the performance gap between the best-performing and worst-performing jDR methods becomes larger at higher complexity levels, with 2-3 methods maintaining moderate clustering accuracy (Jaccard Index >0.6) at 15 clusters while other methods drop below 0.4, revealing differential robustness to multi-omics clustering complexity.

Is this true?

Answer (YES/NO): NO